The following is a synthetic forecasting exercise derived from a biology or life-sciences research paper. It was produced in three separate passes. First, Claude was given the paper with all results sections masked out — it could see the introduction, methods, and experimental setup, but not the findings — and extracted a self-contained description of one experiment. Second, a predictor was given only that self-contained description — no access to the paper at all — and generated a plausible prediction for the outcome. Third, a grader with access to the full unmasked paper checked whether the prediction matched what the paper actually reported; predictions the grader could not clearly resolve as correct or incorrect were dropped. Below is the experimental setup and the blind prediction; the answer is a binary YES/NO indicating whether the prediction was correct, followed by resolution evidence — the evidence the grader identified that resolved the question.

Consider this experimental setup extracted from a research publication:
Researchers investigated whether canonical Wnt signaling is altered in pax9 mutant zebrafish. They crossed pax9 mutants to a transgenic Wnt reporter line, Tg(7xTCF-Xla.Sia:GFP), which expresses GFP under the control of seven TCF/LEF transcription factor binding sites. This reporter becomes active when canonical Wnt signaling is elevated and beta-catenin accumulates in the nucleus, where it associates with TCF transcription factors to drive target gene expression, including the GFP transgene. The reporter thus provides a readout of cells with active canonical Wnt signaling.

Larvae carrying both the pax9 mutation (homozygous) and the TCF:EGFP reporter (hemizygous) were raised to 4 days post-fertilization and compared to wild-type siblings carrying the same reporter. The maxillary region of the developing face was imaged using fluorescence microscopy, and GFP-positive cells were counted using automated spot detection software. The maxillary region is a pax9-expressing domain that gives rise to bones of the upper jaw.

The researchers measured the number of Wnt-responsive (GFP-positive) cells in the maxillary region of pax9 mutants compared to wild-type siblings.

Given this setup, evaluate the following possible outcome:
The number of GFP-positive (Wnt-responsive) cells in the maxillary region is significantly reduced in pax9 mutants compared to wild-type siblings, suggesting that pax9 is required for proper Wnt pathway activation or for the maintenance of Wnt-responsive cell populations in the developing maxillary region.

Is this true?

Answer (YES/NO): NO